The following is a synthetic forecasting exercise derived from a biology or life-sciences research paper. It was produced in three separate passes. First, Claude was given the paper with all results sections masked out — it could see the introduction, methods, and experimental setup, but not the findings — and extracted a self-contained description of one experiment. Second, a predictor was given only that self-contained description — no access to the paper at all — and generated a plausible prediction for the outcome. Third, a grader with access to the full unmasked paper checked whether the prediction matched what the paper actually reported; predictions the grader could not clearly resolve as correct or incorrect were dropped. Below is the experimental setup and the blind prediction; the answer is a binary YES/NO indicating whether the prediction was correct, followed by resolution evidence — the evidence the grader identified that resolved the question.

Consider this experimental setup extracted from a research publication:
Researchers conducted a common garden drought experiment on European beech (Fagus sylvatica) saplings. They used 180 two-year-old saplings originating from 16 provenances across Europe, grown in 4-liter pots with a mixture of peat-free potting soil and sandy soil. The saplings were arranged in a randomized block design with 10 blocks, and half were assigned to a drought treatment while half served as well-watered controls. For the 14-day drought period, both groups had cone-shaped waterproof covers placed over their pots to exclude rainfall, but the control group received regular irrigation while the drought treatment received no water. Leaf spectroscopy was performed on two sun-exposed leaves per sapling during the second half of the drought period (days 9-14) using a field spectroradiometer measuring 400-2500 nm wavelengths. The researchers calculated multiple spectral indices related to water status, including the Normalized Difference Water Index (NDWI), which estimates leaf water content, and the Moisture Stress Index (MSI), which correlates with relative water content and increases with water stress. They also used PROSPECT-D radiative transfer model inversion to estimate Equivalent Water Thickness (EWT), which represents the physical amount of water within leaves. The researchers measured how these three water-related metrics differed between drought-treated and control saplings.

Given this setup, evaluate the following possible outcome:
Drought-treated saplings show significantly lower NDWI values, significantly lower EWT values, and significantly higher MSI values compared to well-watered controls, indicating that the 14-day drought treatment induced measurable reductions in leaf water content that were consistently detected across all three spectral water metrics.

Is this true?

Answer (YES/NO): NO